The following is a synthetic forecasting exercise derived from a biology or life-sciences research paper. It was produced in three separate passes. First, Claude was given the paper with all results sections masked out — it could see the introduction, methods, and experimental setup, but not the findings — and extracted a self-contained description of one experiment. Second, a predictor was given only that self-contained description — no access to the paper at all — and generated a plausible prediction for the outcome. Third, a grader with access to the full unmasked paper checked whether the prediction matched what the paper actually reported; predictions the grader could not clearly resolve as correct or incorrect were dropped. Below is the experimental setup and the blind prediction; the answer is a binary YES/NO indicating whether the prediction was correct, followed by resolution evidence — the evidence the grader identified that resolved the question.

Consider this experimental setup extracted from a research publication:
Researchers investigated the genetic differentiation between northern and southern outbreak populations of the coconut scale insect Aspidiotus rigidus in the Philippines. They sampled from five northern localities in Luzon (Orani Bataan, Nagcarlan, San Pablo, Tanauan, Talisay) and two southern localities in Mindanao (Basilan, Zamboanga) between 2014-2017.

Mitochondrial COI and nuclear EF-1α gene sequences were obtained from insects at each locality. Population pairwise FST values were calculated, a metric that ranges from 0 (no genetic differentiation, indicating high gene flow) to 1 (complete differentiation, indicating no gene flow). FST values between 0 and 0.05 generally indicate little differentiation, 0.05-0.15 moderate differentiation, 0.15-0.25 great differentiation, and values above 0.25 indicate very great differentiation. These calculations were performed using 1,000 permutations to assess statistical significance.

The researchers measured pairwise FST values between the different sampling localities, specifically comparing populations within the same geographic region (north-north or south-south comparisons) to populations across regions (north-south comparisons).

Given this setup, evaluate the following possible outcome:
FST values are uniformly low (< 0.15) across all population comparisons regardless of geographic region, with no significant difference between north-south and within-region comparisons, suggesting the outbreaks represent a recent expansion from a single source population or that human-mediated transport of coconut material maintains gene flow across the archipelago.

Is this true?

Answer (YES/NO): NO